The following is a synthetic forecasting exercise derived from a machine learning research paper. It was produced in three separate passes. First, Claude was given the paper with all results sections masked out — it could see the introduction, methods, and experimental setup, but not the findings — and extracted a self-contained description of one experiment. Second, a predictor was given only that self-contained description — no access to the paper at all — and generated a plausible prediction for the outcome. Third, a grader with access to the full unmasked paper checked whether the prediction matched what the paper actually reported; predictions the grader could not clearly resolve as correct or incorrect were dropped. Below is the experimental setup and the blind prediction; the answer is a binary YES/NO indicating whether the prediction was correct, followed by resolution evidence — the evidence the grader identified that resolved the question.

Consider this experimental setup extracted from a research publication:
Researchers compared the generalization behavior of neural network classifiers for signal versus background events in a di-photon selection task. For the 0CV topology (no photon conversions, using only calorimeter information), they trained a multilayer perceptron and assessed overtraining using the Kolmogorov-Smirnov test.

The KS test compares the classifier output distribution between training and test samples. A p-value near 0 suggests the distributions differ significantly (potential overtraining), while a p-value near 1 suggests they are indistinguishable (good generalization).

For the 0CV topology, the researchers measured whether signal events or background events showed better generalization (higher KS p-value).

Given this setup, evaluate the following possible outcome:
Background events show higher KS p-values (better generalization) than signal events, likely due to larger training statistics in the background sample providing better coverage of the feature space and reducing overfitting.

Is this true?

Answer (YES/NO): YES